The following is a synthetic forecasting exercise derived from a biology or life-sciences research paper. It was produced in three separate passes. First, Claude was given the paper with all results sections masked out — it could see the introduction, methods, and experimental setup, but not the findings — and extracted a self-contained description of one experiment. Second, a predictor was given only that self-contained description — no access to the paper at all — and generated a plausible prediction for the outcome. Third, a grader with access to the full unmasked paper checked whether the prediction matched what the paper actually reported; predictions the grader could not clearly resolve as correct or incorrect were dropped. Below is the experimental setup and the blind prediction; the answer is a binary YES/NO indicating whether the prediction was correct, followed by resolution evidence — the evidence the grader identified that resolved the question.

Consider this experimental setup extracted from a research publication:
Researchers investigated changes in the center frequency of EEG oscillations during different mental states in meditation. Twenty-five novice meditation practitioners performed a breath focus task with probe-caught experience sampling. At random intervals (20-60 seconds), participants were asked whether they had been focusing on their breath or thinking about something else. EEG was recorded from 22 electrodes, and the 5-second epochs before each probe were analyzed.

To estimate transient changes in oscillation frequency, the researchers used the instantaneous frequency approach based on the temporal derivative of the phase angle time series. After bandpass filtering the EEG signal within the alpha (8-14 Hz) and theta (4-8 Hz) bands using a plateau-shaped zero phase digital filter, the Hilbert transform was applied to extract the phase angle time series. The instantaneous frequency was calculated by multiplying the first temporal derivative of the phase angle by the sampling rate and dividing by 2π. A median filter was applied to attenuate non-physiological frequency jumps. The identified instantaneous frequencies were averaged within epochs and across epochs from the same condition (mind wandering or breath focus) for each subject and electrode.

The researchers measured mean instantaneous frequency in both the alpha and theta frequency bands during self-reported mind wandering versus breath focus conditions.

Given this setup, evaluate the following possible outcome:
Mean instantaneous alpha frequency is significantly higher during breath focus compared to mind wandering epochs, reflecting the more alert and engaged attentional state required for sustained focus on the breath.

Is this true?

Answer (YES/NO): NO